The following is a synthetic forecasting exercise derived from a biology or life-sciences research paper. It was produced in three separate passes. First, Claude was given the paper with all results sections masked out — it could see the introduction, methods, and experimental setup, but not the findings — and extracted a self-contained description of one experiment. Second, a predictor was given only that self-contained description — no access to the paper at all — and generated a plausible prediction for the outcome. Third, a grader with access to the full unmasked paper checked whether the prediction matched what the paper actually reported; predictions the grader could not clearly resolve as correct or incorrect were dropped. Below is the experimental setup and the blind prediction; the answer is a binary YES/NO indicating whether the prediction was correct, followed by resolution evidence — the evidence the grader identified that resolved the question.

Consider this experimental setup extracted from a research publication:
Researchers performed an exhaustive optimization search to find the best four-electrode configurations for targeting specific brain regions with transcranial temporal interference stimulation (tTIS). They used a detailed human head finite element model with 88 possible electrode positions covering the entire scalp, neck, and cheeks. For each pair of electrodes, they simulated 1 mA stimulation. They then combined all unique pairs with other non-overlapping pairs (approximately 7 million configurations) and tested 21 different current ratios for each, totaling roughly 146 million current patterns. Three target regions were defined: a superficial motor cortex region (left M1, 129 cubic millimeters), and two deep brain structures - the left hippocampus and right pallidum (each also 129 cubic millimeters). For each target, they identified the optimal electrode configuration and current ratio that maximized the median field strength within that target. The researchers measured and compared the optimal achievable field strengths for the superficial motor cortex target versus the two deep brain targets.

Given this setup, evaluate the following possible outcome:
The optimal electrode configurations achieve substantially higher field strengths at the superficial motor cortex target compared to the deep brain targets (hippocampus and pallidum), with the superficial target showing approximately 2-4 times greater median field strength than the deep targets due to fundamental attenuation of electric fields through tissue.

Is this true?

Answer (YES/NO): NO